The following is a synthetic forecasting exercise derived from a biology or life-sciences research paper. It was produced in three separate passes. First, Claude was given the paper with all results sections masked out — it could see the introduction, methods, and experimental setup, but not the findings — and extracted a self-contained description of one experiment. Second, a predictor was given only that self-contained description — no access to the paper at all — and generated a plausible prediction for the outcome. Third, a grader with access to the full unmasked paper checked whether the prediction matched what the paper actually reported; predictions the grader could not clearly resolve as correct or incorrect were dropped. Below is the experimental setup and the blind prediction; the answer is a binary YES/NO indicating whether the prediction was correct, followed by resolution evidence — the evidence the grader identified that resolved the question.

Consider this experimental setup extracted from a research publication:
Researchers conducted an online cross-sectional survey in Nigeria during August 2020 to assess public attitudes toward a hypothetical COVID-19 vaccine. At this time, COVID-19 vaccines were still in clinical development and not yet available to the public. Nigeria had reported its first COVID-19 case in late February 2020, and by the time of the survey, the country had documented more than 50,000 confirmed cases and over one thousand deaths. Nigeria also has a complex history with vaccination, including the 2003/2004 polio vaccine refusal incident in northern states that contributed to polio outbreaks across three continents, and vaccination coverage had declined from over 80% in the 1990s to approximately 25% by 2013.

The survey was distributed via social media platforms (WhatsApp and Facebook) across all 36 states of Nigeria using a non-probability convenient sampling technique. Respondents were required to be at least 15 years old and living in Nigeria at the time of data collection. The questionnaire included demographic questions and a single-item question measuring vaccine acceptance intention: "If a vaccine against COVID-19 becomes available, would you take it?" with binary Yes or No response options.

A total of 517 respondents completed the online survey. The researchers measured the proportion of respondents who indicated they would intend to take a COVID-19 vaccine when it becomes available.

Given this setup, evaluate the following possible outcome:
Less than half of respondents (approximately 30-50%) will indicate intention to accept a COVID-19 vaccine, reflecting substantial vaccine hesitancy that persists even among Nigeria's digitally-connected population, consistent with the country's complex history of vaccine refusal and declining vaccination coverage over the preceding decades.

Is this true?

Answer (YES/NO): NO